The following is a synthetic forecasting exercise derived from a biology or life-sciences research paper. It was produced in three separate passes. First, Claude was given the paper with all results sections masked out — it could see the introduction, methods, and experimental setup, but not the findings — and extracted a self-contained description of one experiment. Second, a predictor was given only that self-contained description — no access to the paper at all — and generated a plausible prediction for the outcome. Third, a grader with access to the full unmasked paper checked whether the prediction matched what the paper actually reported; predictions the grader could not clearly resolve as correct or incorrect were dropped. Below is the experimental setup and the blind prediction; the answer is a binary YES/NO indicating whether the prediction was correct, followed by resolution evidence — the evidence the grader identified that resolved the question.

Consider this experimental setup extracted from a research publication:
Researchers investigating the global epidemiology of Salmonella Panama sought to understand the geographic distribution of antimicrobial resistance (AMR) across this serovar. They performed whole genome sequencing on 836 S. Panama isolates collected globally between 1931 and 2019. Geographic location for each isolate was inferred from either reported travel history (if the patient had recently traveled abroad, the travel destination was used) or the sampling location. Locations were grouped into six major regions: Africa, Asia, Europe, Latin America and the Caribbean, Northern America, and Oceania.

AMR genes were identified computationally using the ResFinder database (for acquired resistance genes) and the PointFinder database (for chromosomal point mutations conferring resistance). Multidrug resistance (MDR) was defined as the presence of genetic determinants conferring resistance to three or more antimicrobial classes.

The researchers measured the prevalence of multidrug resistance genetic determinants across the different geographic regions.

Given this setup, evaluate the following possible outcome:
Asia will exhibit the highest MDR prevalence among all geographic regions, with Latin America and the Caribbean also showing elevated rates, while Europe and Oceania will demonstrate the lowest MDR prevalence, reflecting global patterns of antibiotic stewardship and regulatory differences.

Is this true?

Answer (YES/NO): NO